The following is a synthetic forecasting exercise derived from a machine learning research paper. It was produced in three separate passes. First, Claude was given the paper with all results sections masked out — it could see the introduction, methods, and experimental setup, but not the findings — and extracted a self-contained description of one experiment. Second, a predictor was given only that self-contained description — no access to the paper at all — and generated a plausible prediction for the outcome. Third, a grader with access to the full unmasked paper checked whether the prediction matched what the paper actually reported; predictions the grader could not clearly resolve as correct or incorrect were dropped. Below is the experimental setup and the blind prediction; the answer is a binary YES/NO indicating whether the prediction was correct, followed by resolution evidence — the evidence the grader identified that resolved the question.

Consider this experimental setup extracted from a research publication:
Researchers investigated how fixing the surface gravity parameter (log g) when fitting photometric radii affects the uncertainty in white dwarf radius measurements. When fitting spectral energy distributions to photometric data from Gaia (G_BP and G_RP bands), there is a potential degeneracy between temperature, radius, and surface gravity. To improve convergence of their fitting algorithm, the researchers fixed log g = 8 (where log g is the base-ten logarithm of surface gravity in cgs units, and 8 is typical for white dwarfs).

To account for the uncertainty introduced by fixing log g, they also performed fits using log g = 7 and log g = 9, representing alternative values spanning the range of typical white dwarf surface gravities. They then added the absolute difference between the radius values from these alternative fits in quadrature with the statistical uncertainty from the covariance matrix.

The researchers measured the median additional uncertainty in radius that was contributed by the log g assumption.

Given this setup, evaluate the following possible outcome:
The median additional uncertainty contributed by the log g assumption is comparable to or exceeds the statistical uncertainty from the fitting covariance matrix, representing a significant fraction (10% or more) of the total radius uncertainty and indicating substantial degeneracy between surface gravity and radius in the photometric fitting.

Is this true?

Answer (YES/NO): NO